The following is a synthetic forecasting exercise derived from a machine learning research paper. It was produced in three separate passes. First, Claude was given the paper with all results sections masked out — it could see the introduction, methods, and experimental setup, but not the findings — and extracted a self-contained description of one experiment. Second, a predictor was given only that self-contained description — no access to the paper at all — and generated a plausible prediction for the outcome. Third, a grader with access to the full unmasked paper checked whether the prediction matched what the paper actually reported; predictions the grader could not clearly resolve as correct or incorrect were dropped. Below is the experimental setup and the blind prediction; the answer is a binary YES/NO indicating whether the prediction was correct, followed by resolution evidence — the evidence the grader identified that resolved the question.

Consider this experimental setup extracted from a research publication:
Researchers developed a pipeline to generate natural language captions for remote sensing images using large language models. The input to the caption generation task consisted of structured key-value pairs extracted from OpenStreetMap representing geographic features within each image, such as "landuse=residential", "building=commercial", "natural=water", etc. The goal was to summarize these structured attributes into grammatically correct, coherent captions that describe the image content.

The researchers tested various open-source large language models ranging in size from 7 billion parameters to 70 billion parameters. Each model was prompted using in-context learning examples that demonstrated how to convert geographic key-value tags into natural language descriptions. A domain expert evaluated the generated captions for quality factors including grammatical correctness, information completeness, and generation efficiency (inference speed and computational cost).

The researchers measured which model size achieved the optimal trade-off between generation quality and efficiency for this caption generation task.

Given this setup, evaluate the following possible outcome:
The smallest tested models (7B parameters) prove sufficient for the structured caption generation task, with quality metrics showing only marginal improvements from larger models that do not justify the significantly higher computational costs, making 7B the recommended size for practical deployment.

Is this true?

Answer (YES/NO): NO